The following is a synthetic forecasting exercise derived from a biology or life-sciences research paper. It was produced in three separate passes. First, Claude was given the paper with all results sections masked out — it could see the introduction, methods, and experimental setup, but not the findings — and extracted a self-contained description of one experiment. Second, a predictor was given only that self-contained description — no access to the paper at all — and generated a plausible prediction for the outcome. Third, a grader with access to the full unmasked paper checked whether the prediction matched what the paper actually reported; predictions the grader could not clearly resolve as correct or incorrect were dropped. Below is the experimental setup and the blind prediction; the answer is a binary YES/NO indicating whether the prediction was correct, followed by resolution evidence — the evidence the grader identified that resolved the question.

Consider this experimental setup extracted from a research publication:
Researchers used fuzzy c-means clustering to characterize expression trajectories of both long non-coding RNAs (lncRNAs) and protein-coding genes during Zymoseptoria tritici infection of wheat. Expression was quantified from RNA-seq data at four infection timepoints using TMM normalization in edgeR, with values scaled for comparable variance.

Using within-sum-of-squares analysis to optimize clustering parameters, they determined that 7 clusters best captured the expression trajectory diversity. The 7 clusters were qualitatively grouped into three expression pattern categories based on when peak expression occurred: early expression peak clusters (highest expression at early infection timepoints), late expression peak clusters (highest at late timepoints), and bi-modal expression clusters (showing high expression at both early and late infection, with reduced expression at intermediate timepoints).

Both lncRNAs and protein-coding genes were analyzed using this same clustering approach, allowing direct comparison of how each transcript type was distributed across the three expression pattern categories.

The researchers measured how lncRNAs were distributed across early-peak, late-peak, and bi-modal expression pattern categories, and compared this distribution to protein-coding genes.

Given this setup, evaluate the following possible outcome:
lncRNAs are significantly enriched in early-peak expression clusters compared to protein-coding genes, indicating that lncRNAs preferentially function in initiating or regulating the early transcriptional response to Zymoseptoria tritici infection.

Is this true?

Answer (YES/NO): YES